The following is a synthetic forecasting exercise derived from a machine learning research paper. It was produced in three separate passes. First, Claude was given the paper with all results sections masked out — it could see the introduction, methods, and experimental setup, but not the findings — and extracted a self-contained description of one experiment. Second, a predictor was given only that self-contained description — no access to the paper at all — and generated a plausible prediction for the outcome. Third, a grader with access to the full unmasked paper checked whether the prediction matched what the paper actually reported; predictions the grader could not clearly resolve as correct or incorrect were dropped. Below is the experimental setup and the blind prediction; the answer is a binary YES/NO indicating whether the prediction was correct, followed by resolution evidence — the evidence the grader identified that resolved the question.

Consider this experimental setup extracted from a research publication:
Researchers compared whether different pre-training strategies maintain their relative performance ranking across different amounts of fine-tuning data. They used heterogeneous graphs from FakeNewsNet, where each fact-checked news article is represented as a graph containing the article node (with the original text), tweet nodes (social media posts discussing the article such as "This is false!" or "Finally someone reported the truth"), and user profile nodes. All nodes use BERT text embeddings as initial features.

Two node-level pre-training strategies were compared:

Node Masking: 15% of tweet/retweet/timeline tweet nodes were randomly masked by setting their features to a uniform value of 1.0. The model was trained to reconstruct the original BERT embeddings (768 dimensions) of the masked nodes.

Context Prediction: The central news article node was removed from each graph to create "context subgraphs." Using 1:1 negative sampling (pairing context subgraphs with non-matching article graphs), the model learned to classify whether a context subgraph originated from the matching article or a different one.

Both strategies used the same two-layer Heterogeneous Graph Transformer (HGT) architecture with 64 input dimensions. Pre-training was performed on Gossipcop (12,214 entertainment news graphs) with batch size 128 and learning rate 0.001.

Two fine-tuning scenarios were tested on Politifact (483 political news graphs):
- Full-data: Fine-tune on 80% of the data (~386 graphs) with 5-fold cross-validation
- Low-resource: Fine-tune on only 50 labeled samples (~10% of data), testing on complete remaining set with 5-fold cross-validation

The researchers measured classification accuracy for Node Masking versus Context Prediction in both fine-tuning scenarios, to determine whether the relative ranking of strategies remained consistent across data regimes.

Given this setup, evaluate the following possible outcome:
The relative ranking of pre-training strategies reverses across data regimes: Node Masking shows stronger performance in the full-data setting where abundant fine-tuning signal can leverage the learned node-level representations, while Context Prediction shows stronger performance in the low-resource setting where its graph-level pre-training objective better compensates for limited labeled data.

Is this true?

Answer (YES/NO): NO